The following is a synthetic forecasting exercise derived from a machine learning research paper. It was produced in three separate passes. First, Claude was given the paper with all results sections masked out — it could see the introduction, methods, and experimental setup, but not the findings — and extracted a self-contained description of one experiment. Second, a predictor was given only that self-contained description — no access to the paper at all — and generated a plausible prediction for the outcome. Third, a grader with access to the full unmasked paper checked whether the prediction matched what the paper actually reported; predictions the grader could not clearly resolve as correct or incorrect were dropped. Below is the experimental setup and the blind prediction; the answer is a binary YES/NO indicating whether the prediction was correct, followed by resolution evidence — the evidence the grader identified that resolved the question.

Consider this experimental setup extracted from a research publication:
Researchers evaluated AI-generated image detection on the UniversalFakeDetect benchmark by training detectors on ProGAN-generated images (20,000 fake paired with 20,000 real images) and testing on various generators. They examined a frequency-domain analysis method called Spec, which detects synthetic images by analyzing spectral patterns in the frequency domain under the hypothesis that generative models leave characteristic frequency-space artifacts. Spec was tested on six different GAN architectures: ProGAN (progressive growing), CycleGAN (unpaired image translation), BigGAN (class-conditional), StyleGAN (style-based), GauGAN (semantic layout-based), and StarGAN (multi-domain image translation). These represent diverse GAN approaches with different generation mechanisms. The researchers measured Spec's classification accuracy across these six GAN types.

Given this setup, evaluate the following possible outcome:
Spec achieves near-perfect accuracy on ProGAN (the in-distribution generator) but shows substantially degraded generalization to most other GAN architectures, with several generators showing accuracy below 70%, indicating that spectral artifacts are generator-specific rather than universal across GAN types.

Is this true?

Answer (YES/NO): NO